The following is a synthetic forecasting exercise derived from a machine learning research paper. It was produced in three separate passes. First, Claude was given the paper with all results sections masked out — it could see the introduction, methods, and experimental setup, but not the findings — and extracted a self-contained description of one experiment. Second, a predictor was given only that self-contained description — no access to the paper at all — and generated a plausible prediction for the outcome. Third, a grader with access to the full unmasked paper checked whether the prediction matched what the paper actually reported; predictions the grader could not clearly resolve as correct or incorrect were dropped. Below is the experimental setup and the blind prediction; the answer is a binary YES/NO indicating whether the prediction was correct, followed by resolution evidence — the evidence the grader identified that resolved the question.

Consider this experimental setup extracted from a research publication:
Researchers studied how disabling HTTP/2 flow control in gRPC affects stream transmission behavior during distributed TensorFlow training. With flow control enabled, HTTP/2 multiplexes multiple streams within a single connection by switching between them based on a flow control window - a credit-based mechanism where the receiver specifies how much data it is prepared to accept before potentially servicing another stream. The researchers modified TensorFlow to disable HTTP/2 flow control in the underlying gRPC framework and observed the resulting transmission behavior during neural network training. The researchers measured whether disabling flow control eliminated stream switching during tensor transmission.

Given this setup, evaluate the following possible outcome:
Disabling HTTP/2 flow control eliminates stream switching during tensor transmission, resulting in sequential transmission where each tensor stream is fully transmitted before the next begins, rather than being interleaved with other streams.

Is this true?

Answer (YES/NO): YES